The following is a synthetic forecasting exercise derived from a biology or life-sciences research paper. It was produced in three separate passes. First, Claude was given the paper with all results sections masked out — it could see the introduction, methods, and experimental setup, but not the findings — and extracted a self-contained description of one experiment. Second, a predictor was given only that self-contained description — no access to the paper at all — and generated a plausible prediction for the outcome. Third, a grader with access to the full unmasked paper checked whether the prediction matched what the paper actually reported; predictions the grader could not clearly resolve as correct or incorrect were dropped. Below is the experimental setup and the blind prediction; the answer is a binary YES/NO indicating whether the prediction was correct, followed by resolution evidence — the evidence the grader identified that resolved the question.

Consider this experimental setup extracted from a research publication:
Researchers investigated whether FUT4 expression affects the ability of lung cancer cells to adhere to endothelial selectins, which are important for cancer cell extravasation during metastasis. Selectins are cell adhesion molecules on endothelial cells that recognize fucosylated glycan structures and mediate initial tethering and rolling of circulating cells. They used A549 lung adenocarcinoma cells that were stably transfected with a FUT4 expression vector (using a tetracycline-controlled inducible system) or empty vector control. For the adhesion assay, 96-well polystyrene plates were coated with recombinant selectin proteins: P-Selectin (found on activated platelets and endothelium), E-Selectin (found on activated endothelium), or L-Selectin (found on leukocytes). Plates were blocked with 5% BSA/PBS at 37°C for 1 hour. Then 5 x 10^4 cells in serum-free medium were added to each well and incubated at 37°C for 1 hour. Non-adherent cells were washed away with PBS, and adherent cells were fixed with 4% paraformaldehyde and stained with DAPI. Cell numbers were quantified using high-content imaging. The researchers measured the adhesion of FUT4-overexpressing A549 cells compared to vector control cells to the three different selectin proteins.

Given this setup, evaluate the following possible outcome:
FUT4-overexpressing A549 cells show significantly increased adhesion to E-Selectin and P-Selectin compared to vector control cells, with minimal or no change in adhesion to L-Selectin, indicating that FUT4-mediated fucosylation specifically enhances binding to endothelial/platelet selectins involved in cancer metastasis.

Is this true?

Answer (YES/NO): NO